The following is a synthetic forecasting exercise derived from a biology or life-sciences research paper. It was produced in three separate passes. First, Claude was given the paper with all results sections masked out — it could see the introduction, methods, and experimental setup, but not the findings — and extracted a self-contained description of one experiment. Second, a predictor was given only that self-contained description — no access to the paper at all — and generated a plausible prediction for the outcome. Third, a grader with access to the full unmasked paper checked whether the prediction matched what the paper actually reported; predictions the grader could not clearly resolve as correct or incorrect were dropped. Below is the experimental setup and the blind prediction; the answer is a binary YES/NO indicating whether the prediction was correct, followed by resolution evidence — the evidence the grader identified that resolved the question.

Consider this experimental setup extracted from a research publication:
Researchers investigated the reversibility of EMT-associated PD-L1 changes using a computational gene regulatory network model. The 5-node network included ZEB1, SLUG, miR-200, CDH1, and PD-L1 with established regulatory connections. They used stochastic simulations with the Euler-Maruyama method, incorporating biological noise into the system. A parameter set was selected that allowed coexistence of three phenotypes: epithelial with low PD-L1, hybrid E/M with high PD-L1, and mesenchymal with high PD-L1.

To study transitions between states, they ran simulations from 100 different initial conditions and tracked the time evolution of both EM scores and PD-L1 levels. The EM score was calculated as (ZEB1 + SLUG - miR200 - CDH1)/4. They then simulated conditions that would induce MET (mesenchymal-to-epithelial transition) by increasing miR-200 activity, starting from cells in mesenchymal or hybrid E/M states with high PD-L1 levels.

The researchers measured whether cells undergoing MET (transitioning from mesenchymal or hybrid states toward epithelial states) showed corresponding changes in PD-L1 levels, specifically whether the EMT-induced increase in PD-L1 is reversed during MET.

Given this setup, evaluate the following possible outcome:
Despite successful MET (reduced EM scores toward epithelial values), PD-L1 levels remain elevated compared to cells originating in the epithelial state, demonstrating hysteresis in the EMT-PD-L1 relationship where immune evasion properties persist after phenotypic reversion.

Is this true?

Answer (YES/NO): NO